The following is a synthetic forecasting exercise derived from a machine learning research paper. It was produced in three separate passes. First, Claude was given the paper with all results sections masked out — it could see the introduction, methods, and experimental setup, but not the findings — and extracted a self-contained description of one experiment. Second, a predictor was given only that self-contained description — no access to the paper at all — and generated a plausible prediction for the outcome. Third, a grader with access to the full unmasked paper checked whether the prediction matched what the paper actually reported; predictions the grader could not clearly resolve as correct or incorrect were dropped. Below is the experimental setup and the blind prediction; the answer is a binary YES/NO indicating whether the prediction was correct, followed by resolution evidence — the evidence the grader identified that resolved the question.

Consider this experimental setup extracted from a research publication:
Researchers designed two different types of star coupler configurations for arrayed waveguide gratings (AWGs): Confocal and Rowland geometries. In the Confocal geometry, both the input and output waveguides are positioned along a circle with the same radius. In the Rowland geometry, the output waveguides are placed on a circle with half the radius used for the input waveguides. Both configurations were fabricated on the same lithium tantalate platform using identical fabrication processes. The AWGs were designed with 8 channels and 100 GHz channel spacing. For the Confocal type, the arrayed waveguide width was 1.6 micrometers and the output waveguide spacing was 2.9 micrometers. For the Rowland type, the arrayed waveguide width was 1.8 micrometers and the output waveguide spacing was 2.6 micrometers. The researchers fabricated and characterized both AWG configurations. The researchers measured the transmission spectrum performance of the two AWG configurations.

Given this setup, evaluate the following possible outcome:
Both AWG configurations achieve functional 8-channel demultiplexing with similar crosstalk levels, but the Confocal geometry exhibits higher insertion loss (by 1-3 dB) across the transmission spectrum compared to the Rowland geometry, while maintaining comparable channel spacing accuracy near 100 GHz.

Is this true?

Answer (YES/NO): YES